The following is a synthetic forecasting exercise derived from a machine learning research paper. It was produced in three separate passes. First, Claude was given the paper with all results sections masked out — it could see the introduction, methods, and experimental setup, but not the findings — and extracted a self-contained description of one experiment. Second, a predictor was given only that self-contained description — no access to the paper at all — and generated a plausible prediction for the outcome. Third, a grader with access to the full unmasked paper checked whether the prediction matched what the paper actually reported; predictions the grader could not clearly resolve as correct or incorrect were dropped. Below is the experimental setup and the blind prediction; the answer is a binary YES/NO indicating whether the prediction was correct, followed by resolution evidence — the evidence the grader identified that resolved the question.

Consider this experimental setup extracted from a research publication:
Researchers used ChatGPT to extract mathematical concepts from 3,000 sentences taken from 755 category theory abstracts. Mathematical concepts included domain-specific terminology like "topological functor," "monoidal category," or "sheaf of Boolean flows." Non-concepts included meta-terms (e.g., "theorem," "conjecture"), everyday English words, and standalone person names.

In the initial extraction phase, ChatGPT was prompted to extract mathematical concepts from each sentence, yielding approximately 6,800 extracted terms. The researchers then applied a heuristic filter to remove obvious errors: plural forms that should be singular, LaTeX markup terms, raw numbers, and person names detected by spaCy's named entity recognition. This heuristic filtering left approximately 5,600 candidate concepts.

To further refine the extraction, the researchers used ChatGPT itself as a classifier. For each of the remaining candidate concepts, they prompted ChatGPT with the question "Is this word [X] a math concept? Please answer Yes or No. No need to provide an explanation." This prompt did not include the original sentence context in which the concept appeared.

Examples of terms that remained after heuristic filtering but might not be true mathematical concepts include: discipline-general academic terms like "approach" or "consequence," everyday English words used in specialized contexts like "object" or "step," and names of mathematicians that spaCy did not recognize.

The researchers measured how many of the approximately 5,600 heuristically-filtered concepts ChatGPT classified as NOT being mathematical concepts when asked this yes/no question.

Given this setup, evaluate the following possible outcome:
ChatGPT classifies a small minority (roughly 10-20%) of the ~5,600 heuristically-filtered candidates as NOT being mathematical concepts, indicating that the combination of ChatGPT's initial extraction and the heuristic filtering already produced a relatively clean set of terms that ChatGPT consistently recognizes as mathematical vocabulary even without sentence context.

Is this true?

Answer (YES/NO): NO